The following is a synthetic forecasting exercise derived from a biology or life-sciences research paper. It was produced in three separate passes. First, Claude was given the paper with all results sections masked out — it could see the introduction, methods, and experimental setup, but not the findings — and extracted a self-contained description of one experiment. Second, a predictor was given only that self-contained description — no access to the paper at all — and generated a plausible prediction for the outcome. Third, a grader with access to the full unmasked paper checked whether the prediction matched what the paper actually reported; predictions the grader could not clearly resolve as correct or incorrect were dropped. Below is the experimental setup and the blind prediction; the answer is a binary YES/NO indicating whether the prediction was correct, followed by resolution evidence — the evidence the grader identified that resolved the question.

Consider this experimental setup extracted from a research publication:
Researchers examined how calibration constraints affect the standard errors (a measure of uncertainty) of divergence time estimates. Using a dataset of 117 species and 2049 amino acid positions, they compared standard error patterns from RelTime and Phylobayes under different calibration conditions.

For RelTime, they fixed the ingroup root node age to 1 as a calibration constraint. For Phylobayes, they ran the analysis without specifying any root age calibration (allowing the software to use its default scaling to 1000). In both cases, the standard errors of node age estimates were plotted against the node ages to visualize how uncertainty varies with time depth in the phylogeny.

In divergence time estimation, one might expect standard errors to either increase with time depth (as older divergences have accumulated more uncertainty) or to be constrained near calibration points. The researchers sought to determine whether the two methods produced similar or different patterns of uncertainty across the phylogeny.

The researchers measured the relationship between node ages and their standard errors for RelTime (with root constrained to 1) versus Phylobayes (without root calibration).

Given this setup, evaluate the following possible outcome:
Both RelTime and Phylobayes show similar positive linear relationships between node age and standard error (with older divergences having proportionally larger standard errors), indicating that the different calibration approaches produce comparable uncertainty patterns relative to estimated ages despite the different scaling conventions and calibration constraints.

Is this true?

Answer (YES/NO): NO